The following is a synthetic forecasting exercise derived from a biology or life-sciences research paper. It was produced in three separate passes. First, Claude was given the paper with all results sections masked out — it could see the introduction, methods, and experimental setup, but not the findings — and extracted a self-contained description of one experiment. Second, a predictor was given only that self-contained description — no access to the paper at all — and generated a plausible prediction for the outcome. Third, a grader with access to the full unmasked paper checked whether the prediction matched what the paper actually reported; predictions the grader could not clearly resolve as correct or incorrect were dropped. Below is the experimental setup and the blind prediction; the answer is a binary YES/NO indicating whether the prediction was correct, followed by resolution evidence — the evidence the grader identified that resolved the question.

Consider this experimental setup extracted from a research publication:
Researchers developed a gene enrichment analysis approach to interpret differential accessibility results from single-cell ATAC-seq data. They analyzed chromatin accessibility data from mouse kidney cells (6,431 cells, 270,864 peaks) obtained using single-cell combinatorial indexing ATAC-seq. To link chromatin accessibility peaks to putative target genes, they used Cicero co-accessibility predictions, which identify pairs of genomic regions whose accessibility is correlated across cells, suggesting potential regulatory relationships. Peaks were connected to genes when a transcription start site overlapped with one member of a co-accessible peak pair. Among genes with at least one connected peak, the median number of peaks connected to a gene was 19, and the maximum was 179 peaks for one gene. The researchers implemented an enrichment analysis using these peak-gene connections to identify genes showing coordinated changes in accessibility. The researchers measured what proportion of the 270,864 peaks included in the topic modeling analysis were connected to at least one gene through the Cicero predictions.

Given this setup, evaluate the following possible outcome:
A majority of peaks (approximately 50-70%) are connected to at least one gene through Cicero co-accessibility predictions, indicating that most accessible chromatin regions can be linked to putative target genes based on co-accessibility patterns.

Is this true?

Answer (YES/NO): NO